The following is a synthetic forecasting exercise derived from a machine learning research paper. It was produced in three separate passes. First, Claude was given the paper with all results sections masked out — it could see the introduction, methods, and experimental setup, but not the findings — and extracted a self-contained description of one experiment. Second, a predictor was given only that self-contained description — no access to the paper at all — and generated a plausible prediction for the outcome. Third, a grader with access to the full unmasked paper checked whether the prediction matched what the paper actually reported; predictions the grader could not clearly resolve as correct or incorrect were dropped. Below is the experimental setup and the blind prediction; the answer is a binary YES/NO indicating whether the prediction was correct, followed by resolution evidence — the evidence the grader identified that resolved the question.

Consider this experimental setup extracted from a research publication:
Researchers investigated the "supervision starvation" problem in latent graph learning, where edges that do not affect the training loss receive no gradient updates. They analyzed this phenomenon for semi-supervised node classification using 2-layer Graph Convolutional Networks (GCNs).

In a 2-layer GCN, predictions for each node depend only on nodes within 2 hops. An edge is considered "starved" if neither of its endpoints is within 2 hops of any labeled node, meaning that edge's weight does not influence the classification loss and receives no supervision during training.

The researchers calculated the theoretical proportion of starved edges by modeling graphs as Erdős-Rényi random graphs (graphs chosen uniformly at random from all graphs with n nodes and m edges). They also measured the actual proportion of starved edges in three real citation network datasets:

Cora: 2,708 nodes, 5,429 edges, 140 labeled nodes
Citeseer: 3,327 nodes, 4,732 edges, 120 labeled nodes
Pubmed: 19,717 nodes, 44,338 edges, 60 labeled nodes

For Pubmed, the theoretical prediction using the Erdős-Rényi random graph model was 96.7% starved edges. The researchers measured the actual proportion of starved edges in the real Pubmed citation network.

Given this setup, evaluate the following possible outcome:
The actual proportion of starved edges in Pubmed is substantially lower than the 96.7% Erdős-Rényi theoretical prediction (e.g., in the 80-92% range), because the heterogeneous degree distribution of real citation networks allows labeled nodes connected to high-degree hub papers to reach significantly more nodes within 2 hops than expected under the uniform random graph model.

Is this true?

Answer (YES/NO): YES